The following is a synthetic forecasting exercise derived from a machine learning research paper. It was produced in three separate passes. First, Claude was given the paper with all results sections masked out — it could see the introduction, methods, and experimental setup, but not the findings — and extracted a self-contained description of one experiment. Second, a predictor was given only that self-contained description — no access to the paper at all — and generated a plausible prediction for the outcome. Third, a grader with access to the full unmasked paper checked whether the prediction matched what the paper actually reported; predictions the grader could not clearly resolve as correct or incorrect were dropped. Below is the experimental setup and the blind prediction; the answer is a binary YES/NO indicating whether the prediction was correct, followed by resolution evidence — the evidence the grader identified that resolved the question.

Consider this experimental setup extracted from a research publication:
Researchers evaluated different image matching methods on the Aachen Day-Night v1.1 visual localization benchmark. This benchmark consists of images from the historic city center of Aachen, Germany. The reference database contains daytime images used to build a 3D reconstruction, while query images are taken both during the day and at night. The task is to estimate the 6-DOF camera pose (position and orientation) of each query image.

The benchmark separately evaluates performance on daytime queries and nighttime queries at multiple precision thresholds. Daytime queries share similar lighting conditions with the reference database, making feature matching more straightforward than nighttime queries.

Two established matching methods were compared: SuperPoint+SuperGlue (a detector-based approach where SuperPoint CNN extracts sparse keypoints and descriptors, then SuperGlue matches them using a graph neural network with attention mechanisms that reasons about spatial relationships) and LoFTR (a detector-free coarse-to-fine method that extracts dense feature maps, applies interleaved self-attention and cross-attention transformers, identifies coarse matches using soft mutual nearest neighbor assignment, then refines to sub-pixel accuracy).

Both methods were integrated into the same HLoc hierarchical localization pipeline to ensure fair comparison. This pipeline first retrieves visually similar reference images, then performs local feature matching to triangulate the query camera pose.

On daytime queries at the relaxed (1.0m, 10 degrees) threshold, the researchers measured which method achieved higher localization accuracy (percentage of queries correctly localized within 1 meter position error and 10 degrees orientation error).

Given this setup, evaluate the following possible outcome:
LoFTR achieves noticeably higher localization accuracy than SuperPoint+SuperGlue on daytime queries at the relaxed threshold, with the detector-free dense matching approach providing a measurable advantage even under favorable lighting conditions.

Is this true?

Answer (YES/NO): NO